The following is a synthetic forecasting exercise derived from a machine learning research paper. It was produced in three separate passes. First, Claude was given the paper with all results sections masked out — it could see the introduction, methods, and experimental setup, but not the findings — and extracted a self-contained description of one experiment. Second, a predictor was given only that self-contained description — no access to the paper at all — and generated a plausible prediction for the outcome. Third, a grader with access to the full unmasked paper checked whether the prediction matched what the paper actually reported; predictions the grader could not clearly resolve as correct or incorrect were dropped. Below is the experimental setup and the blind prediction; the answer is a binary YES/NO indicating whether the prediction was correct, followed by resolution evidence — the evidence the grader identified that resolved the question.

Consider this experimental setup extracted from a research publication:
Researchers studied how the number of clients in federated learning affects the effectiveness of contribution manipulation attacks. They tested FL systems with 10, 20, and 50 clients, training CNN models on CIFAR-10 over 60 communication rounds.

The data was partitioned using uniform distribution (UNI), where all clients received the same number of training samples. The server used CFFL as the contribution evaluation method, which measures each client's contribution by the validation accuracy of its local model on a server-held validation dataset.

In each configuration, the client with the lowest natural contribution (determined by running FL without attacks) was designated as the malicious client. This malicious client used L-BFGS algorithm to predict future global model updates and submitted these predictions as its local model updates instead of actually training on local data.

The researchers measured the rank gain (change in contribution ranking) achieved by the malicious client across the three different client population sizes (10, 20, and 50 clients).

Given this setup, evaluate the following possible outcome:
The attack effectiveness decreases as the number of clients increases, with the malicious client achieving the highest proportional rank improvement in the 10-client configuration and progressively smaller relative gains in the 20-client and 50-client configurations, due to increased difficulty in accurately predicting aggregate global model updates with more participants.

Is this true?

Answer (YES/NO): NO